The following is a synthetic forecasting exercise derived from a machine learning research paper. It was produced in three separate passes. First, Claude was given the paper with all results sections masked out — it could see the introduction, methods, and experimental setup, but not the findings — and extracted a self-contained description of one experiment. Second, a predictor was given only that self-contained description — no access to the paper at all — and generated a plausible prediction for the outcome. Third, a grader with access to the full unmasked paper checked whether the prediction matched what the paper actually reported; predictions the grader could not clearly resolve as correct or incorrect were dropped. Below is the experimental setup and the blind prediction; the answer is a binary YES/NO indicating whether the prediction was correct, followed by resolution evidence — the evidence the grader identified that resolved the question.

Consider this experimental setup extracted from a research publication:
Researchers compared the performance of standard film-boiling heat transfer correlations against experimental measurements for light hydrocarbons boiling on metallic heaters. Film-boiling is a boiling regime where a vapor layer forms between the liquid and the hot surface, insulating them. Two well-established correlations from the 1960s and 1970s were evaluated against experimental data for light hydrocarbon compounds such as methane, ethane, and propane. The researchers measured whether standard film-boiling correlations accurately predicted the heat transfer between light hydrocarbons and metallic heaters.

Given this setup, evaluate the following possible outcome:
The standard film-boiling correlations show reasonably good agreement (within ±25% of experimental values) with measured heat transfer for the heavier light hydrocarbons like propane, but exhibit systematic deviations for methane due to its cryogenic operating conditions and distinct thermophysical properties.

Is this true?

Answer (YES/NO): NO